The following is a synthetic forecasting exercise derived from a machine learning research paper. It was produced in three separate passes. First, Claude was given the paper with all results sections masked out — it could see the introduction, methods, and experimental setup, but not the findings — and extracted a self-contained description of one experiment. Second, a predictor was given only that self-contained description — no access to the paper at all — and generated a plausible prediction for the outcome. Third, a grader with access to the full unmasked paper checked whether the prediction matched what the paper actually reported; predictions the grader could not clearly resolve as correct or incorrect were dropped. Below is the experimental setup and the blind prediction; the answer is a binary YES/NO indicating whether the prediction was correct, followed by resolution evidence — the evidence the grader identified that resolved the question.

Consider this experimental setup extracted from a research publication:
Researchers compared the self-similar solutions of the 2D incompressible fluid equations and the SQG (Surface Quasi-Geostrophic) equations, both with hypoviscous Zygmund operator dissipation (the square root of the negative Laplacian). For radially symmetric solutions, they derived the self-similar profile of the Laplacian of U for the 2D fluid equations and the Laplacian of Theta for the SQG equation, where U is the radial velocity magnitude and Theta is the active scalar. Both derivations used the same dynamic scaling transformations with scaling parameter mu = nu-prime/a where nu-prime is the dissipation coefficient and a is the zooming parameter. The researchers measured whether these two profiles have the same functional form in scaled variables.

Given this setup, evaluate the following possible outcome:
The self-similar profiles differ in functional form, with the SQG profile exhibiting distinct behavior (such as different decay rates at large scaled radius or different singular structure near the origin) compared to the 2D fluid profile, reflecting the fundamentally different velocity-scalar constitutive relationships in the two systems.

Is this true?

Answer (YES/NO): NO